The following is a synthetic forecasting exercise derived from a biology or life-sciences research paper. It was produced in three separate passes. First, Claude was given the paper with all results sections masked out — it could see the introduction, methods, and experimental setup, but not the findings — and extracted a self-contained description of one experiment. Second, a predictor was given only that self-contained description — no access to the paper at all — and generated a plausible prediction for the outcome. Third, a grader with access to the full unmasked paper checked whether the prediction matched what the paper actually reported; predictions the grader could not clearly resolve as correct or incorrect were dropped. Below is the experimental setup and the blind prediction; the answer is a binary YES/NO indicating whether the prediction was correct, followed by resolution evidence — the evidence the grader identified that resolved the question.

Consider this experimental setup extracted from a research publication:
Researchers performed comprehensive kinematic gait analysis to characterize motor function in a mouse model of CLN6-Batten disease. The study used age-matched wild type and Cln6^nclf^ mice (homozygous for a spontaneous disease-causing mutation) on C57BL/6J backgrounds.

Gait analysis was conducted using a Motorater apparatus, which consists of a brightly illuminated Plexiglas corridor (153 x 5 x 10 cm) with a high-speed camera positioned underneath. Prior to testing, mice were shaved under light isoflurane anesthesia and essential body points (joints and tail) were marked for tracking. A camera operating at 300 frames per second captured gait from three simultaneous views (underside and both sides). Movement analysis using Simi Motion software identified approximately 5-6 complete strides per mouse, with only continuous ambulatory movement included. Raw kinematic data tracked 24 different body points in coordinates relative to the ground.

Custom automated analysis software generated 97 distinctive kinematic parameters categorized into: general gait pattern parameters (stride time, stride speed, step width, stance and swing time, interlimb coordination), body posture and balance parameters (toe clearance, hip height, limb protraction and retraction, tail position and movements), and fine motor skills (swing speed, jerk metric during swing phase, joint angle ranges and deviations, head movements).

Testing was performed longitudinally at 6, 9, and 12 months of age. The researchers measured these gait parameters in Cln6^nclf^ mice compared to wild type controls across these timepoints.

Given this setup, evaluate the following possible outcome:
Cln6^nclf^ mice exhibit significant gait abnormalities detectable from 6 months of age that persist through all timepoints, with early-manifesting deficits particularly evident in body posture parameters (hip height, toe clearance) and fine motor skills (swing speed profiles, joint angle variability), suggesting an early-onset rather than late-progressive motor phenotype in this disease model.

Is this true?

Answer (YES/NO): NO